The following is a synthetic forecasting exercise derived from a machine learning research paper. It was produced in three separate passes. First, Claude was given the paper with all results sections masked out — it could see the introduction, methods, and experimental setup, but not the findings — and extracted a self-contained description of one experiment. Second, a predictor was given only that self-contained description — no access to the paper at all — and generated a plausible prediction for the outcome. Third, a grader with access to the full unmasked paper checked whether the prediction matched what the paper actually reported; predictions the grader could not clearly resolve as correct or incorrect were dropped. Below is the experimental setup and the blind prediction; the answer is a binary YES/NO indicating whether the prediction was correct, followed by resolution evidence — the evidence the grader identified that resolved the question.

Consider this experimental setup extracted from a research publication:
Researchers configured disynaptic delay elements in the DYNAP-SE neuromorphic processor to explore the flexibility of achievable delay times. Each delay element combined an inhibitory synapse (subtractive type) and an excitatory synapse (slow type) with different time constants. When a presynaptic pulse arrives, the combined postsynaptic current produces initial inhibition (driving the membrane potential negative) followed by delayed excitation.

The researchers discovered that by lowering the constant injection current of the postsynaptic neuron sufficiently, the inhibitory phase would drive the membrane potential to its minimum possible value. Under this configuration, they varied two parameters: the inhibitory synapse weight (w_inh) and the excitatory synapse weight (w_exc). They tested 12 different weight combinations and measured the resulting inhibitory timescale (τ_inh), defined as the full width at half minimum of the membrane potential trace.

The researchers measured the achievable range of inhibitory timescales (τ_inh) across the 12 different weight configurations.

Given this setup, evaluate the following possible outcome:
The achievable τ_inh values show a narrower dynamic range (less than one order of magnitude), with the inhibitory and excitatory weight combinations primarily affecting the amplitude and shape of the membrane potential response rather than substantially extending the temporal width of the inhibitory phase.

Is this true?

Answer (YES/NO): NO